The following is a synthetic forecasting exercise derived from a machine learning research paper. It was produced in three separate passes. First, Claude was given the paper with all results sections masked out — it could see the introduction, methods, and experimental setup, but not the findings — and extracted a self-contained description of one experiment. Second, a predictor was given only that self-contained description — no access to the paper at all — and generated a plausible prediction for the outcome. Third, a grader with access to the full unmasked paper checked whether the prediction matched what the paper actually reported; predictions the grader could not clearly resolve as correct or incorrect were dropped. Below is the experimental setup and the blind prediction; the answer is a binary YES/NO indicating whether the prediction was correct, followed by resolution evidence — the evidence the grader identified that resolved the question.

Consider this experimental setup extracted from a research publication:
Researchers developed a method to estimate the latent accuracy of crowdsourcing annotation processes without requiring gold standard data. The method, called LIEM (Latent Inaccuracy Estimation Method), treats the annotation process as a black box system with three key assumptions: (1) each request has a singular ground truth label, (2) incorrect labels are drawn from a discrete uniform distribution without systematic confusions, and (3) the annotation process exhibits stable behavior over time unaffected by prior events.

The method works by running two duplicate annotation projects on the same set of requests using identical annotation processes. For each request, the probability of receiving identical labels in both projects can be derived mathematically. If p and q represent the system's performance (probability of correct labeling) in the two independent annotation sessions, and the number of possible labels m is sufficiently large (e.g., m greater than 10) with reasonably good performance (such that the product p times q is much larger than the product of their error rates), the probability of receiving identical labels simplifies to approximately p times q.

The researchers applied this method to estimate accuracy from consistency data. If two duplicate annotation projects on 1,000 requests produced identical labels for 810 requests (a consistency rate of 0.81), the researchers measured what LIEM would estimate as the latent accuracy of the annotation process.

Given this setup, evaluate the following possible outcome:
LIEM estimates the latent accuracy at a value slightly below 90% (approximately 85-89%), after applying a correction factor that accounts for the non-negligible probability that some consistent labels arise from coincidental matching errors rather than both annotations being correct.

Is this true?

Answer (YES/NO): NO